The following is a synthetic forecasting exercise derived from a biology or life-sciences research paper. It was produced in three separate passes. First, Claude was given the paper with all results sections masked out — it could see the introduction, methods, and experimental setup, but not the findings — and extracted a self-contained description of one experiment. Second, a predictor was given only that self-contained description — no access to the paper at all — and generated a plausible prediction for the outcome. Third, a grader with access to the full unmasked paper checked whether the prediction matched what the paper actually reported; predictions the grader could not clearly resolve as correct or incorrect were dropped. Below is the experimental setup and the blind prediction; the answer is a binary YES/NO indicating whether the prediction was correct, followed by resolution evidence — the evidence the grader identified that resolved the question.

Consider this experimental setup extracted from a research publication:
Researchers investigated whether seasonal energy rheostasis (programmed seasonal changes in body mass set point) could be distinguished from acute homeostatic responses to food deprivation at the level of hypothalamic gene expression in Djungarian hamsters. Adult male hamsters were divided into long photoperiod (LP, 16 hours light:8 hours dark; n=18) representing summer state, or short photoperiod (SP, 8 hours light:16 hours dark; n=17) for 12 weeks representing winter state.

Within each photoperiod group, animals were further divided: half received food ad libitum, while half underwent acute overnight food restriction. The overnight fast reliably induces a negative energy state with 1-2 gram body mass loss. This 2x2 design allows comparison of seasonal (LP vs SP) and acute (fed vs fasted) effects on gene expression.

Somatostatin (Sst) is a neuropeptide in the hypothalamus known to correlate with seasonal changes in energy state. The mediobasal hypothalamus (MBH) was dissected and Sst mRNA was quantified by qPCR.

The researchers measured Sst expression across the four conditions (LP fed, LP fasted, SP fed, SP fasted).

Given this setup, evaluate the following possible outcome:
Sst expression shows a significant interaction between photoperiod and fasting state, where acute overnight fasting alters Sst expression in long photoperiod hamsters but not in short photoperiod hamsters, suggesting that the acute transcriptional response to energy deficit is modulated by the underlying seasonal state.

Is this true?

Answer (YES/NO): NO